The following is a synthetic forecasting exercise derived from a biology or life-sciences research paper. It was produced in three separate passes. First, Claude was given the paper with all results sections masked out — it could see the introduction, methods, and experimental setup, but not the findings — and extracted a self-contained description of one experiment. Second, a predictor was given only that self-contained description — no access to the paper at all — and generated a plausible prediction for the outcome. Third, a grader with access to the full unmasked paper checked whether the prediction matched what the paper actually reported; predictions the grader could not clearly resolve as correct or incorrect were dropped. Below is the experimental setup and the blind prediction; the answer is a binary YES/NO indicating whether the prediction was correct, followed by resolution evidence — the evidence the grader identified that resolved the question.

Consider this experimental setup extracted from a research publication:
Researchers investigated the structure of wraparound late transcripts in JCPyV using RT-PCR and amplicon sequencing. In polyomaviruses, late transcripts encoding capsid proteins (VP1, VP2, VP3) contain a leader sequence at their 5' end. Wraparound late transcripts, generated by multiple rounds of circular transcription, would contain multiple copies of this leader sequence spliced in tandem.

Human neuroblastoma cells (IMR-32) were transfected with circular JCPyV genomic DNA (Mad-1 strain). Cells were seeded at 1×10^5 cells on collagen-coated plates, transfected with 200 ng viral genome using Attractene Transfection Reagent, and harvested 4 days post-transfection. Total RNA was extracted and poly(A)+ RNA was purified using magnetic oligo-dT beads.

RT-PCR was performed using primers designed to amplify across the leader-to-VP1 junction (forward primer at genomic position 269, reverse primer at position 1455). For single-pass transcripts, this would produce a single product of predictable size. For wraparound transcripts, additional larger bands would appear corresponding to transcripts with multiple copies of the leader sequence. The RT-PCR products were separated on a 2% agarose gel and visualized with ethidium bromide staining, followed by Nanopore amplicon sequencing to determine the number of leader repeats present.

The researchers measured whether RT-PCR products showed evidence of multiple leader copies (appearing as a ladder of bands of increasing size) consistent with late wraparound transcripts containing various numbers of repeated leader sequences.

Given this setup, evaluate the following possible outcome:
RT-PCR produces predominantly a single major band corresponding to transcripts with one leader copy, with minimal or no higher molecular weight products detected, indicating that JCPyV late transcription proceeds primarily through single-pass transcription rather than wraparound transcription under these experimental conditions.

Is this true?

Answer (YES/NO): NO